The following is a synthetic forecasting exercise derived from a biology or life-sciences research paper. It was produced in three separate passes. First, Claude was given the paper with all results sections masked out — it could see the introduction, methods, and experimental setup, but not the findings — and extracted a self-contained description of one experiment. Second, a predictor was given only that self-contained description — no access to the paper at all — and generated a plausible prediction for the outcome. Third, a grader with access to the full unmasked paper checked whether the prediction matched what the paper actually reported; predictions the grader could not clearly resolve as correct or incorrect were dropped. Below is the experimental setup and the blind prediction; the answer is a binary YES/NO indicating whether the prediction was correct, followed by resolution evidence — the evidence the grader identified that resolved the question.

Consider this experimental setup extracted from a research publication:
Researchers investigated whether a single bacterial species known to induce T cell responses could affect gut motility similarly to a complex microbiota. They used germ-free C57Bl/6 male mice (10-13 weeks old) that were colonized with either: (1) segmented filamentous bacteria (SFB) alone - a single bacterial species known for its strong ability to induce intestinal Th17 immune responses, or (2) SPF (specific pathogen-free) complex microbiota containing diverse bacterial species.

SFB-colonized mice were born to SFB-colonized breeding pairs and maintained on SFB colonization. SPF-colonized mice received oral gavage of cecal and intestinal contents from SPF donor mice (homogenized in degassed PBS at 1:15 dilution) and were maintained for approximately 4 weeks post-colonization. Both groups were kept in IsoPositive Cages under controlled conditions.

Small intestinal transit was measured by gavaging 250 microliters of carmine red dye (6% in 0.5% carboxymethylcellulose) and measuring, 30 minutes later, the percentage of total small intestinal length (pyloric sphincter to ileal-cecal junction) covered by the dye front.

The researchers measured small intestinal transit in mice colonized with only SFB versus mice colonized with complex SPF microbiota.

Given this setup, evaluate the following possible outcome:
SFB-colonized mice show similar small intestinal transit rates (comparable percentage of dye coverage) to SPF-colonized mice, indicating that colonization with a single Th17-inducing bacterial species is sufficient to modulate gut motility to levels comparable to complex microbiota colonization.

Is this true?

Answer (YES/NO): NO